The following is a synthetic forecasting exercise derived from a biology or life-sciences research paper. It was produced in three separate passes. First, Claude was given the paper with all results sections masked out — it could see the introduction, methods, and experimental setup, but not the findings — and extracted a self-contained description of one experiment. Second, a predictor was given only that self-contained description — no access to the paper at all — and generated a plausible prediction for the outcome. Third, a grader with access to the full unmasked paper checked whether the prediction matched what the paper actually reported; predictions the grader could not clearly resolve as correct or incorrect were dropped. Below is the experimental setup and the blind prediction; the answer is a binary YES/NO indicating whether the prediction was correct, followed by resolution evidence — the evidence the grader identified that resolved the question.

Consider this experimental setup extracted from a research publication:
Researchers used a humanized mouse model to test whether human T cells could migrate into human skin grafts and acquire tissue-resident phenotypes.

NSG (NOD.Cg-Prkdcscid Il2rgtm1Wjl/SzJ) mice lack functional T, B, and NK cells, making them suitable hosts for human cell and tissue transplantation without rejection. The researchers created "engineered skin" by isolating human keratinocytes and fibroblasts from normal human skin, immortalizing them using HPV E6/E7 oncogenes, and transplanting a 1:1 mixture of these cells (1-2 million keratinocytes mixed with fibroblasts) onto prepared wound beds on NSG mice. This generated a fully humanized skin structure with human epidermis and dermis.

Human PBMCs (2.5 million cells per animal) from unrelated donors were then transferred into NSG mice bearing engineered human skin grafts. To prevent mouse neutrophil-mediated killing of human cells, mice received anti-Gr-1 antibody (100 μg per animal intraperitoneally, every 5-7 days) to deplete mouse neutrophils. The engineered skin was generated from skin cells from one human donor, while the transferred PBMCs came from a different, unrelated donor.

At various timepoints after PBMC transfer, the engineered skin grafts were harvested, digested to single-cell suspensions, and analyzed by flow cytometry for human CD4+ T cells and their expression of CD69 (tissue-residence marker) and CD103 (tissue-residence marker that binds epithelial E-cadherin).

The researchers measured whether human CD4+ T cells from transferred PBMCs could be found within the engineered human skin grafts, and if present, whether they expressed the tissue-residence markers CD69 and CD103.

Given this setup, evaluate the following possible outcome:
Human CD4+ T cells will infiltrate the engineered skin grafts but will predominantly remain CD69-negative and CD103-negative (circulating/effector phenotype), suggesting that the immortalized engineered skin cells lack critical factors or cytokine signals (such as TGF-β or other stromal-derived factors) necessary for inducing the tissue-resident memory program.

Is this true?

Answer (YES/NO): NO